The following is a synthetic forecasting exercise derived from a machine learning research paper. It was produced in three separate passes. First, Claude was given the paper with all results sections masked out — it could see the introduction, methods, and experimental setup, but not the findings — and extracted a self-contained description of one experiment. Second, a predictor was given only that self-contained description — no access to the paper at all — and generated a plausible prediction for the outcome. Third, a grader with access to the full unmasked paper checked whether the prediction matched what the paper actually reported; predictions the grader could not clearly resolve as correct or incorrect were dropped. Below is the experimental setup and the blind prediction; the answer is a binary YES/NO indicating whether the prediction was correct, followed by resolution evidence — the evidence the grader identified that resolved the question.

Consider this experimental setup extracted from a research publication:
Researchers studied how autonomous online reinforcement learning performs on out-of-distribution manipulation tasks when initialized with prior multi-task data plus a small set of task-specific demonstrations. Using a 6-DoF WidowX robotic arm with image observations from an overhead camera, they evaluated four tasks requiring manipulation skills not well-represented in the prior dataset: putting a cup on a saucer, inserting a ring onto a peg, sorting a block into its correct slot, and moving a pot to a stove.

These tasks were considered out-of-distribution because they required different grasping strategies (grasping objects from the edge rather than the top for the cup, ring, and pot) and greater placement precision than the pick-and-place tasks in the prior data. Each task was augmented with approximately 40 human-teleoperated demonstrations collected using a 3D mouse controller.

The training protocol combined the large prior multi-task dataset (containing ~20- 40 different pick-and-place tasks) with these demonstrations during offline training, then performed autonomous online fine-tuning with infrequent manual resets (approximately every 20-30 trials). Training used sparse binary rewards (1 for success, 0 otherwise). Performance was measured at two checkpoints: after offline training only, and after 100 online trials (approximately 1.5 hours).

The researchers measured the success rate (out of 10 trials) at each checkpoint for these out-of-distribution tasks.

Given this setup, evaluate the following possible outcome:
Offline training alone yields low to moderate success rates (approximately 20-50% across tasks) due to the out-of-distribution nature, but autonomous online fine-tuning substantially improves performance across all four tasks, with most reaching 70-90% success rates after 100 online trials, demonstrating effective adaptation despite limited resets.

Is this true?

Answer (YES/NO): NO